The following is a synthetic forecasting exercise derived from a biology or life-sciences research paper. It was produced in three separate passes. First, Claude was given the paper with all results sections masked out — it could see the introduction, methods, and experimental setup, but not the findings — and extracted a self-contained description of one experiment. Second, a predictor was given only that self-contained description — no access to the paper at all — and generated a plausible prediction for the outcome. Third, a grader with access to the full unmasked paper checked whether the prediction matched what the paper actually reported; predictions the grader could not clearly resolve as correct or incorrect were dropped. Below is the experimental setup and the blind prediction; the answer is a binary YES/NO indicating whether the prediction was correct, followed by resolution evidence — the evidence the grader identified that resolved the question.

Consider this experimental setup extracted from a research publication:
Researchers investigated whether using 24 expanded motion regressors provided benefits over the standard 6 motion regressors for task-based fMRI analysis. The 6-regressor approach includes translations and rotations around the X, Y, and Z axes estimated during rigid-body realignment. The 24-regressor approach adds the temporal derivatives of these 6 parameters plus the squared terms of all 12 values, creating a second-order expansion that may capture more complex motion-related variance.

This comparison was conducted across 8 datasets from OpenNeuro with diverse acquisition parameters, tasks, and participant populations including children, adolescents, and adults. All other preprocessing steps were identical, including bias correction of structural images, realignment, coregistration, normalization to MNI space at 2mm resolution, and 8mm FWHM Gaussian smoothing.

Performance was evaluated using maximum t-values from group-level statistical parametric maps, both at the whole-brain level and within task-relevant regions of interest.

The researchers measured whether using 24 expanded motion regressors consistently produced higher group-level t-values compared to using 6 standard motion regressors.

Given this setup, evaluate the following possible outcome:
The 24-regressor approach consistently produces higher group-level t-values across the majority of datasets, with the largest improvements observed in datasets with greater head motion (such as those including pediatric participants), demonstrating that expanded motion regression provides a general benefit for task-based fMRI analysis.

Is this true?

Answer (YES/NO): NO